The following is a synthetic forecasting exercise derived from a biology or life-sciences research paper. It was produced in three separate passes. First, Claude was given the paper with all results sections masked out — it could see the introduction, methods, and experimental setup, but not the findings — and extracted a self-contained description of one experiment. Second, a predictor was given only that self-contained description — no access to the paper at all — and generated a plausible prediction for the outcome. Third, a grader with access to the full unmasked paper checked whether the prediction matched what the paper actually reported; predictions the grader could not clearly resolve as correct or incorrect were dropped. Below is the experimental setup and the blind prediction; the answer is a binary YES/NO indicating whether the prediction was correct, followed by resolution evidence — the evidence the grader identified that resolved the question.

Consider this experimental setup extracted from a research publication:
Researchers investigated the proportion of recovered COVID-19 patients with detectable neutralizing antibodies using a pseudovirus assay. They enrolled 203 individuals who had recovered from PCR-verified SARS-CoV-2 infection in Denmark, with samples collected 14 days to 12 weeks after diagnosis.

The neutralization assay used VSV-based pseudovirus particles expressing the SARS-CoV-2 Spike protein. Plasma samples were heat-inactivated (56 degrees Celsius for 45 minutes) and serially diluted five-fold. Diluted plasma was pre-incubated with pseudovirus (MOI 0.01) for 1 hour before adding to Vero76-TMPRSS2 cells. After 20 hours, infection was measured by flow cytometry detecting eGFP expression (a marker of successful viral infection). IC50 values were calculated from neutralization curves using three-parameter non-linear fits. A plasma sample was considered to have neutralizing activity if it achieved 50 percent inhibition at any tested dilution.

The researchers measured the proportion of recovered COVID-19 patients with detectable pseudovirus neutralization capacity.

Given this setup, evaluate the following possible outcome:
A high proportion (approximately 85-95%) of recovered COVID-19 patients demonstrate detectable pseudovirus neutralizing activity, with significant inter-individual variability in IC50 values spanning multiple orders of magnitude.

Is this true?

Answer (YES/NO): YES